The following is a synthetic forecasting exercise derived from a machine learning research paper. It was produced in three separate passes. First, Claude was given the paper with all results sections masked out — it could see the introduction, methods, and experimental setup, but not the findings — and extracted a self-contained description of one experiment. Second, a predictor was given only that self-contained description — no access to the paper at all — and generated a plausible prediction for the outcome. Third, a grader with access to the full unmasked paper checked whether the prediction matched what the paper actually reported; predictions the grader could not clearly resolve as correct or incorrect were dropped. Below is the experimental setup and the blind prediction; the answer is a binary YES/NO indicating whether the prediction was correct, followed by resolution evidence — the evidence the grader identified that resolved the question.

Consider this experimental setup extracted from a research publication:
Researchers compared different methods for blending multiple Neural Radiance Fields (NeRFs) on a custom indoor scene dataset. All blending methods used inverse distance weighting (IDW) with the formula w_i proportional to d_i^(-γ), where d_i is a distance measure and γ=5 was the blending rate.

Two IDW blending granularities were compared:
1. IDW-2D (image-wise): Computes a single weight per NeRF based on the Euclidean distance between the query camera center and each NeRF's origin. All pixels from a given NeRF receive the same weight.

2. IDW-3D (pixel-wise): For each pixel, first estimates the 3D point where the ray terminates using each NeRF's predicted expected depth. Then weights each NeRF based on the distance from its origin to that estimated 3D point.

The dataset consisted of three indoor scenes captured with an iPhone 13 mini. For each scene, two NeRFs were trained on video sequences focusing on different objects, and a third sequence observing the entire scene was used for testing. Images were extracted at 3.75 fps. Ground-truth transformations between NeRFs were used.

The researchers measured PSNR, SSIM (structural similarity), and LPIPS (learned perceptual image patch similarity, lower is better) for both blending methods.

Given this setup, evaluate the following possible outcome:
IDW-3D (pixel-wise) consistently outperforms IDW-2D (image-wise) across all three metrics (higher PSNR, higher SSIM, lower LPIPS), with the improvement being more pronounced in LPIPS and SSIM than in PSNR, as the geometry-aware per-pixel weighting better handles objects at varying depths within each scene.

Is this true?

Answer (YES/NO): NO